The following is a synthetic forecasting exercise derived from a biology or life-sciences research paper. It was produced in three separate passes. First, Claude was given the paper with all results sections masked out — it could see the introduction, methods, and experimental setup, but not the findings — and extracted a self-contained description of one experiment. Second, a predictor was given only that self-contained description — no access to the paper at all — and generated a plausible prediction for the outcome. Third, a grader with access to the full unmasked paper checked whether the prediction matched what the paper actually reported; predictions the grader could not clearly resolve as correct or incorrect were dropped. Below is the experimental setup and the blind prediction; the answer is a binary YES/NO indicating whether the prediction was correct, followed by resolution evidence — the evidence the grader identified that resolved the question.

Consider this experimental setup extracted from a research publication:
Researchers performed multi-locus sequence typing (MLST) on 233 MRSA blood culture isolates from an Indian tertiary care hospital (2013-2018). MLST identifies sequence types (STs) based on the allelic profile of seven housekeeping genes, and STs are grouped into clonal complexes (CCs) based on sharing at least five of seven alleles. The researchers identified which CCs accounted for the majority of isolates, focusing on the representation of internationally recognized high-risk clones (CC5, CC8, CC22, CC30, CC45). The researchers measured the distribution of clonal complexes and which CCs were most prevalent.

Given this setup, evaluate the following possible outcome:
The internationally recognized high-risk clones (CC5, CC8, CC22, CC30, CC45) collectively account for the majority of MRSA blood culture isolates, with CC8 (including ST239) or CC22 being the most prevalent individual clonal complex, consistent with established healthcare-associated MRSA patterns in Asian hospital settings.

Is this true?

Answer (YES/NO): NO